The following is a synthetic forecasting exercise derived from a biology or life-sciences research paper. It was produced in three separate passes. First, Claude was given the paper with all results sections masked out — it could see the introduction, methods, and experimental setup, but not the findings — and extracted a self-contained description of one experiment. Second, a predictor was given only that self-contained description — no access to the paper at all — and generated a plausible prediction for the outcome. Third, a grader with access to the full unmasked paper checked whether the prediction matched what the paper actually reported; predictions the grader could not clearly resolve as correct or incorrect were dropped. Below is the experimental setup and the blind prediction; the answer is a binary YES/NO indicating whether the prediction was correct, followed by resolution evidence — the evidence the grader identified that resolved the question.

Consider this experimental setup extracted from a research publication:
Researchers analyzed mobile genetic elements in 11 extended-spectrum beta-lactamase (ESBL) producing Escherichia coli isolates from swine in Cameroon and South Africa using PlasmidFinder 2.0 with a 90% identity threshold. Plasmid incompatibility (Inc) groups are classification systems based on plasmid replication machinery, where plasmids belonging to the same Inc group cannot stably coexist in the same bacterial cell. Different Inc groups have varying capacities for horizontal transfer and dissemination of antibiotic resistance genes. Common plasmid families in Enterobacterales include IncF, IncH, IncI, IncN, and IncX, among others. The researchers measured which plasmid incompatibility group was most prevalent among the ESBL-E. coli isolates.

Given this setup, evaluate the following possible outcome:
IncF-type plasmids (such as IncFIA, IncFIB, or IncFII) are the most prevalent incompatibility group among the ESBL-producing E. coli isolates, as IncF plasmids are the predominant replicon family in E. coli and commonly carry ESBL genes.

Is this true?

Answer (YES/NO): YES